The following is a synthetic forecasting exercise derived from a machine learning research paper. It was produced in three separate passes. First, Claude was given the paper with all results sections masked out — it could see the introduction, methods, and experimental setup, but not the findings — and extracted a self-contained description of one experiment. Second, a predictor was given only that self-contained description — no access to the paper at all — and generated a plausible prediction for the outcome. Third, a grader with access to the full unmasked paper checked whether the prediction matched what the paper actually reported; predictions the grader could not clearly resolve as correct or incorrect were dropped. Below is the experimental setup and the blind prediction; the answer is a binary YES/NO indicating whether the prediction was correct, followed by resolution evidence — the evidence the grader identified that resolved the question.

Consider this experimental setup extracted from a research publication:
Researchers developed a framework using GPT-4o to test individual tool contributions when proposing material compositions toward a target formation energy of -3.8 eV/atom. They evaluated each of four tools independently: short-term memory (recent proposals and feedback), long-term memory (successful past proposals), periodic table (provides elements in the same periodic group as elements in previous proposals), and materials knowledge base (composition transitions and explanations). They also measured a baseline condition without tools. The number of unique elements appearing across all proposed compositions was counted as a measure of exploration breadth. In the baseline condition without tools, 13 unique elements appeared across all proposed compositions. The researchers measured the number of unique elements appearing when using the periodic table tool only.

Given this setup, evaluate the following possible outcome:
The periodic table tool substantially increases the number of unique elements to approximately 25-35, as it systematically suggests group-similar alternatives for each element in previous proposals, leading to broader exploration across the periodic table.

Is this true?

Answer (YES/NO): NO